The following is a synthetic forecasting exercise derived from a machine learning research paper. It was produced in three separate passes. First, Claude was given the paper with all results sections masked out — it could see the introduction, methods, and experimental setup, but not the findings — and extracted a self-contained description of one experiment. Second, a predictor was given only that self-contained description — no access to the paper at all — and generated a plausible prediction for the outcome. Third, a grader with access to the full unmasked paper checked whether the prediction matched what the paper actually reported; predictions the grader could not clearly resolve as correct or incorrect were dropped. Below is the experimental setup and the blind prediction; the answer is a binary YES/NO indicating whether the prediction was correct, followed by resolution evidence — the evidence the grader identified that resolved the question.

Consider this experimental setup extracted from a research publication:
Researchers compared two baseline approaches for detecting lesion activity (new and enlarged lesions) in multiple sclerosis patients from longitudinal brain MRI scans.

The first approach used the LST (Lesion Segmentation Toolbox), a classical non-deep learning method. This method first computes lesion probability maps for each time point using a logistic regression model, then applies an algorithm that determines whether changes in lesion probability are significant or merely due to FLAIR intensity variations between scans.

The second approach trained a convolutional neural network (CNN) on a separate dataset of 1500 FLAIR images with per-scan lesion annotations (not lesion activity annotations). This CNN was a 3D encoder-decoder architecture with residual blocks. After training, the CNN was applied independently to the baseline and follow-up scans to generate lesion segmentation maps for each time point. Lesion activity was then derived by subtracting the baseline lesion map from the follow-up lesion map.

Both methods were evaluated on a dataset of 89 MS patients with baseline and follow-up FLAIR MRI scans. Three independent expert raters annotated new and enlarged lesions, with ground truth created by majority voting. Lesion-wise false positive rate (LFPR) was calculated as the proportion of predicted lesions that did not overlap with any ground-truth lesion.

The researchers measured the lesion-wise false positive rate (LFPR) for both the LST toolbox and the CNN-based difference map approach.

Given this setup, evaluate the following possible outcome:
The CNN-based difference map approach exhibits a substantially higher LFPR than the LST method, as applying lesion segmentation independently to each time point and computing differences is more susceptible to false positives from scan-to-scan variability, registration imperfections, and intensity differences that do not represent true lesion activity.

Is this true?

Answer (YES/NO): NO